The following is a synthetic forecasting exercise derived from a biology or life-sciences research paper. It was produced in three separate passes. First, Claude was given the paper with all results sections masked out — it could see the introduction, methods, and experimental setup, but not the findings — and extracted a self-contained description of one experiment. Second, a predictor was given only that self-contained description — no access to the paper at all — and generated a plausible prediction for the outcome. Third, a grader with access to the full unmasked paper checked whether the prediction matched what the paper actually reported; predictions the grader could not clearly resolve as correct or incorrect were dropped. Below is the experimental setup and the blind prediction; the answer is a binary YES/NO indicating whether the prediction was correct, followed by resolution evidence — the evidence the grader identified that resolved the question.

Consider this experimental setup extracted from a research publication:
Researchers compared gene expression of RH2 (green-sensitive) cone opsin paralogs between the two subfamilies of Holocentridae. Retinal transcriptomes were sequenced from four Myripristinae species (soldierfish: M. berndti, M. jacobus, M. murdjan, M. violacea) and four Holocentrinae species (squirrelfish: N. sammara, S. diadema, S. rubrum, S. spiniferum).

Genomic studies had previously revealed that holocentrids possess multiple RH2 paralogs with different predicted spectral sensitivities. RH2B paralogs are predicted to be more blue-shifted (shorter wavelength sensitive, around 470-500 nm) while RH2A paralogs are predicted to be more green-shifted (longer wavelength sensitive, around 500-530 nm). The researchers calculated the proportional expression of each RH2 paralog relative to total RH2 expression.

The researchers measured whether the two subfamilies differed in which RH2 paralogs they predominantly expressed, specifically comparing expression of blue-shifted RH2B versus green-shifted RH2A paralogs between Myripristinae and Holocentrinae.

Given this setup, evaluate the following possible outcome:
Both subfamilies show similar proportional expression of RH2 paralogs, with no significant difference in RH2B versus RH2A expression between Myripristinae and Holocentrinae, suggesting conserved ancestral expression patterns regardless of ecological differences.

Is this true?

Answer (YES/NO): NO